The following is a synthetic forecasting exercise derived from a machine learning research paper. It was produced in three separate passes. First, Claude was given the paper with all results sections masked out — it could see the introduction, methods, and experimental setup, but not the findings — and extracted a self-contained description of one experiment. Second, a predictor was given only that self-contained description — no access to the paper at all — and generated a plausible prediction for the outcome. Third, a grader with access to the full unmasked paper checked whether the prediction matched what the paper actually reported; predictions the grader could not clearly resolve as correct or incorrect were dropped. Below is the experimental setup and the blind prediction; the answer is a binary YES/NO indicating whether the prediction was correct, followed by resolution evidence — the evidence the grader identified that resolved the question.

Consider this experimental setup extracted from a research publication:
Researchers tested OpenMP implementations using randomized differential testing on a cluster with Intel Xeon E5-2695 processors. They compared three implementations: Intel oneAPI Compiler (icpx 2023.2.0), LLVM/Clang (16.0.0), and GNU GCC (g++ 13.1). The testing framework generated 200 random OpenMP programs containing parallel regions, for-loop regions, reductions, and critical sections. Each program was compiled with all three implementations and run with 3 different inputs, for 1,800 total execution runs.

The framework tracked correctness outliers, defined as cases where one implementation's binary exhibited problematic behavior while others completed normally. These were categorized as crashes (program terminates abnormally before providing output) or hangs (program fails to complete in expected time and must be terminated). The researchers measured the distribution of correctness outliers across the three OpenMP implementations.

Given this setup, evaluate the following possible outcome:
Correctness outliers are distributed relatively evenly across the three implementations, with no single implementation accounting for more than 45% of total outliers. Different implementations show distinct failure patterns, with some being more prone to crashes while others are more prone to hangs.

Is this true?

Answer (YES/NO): NO